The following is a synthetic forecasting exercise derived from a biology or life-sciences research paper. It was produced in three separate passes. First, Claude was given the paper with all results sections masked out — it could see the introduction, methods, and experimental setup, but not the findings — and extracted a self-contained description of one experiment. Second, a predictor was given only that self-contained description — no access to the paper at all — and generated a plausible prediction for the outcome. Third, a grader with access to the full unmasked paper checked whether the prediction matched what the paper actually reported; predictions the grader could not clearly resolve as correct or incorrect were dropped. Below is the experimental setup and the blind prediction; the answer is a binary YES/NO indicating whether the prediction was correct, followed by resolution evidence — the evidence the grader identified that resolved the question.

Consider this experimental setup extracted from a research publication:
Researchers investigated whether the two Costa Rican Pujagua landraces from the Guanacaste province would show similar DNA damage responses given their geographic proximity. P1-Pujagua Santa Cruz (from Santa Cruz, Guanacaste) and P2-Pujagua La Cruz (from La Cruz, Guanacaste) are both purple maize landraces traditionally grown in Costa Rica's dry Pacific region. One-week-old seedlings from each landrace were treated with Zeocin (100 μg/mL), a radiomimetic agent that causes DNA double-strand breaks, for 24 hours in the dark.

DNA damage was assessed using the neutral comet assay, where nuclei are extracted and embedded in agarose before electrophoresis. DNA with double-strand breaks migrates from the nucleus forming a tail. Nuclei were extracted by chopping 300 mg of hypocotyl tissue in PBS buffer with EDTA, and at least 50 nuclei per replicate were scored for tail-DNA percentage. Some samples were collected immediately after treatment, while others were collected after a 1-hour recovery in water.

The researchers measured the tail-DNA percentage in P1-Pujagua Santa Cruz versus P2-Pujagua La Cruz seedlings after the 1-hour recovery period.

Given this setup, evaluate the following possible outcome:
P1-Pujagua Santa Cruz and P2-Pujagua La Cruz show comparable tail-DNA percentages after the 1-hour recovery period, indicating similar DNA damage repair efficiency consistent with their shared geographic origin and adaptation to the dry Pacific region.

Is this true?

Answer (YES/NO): NO